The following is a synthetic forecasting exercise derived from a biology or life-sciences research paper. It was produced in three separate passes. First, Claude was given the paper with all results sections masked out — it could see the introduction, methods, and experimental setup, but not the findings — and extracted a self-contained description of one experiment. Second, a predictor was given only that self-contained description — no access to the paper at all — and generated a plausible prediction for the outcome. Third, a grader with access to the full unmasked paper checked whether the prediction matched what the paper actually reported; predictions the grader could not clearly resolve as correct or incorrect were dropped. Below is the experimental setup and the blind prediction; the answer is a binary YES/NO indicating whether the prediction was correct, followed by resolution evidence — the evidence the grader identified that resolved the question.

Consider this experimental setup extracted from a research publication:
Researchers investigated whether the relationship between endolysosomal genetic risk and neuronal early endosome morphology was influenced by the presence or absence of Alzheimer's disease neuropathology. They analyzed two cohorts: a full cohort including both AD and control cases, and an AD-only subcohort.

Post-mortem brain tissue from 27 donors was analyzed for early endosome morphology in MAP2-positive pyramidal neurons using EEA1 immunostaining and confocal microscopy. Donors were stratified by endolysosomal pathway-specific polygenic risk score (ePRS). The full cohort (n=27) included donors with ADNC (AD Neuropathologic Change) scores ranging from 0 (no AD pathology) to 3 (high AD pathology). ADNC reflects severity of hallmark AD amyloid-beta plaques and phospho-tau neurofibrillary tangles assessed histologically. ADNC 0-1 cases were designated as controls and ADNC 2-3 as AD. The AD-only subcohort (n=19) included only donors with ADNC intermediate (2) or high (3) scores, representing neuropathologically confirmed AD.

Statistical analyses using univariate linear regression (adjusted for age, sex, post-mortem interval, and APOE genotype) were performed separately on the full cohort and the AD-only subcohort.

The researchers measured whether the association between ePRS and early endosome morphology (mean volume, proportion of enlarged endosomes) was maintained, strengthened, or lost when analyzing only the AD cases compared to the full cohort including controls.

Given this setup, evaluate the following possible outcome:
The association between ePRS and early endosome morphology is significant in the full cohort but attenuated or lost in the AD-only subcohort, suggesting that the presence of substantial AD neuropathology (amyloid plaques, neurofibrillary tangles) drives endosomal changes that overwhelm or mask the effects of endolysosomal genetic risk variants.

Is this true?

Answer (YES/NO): NO